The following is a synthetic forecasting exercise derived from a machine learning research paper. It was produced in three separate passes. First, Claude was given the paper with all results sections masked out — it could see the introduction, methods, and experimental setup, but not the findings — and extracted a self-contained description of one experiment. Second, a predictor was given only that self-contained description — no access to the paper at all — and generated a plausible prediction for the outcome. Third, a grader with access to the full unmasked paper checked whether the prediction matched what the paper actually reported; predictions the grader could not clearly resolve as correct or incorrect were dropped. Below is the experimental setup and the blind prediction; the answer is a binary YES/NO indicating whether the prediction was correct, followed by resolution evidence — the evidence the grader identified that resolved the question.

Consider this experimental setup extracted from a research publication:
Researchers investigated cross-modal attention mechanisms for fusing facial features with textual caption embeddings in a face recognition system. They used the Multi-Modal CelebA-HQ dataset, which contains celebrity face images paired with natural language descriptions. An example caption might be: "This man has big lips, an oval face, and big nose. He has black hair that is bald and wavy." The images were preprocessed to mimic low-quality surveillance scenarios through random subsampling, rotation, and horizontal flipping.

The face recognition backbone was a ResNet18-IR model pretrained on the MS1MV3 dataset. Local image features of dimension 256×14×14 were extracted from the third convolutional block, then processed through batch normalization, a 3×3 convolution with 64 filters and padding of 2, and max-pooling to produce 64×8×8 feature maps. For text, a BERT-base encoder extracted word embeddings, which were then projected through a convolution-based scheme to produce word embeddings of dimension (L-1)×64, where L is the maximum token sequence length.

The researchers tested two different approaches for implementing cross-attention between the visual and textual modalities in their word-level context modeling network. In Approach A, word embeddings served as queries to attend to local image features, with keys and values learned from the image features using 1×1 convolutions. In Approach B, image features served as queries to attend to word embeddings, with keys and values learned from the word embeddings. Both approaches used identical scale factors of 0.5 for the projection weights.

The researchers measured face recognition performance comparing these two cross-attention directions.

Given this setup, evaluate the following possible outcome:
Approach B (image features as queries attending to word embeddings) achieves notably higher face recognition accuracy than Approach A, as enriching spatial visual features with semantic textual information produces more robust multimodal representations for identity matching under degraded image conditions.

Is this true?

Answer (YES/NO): NO